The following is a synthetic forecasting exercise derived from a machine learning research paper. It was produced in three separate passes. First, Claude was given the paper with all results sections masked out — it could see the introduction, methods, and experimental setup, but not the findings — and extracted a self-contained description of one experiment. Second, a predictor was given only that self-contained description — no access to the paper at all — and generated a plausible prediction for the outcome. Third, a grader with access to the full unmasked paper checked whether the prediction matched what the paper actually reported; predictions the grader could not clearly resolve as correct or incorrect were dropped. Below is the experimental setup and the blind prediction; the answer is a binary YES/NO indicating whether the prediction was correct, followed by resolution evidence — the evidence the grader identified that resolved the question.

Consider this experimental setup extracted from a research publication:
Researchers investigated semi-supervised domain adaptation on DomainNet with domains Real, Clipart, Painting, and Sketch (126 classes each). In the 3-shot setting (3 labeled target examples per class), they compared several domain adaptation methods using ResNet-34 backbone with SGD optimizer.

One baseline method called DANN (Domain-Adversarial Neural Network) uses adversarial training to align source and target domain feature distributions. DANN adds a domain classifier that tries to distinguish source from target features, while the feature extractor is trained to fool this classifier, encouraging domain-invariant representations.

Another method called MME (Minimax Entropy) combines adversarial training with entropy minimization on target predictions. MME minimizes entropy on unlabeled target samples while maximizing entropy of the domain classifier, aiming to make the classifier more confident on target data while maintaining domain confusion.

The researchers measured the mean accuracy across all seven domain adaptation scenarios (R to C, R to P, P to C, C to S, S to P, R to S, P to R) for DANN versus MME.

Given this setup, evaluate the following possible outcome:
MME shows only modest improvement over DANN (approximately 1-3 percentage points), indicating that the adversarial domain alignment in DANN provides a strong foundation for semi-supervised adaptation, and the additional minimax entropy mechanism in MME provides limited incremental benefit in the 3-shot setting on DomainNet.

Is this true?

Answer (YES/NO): NO